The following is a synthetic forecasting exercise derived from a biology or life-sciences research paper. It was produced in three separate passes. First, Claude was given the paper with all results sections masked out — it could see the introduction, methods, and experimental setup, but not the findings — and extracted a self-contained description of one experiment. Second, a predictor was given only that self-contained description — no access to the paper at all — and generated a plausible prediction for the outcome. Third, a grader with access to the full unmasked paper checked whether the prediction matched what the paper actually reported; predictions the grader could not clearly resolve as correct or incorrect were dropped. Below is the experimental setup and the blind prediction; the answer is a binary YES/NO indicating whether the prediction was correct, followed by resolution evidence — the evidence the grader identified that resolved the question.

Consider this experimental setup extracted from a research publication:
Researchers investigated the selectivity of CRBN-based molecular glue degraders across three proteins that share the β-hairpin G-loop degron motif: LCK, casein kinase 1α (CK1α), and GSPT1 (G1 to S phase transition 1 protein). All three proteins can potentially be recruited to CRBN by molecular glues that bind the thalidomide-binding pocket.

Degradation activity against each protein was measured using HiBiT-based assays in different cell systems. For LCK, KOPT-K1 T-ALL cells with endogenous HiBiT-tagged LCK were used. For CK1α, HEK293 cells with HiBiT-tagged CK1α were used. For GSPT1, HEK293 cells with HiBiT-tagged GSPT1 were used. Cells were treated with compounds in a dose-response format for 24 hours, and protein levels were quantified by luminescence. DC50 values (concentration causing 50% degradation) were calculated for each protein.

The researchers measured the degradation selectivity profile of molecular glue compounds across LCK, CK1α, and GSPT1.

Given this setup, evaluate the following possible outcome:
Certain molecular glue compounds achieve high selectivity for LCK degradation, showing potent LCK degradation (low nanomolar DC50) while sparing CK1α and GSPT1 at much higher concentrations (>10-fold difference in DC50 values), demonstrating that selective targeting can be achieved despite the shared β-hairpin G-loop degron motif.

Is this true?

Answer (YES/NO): NO